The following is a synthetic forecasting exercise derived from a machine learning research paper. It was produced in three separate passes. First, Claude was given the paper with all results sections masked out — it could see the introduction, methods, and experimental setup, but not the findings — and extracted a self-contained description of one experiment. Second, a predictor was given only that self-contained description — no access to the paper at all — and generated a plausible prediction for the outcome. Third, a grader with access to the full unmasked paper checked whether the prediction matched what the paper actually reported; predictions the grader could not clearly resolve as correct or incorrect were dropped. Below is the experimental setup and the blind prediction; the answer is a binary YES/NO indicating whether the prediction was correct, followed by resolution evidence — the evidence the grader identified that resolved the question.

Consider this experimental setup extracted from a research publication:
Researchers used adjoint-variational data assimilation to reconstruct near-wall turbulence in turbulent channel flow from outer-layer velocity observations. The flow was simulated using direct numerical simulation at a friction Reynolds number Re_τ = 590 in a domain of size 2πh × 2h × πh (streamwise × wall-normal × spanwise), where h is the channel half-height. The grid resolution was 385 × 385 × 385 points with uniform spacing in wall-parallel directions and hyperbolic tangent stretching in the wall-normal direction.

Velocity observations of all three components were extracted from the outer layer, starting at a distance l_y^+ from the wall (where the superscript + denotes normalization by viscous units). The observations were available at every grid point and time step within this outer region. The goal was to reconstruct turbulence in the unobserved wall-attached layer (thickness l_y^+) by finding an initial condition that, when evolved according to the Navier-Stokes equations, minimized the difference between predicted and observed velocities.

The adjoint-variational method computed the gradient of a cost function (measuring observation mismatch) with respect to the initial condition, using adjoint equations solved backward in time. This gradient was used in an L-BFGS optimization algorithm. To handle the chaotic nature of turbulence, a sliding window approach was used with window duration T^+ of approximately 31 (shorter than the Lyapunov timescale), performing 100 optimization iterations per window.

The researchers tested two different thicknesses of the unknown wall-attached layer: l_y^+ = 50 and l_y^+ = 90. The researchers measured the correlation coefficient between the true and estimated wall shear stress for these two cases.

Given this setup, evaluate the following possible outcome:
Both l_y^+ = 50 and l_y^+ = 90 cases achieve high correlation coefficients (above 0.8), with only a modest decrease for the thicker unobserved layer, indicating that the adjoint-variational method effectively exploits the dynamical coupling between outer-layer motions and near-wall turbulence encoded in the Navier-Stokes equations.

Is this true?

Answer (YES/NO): NO